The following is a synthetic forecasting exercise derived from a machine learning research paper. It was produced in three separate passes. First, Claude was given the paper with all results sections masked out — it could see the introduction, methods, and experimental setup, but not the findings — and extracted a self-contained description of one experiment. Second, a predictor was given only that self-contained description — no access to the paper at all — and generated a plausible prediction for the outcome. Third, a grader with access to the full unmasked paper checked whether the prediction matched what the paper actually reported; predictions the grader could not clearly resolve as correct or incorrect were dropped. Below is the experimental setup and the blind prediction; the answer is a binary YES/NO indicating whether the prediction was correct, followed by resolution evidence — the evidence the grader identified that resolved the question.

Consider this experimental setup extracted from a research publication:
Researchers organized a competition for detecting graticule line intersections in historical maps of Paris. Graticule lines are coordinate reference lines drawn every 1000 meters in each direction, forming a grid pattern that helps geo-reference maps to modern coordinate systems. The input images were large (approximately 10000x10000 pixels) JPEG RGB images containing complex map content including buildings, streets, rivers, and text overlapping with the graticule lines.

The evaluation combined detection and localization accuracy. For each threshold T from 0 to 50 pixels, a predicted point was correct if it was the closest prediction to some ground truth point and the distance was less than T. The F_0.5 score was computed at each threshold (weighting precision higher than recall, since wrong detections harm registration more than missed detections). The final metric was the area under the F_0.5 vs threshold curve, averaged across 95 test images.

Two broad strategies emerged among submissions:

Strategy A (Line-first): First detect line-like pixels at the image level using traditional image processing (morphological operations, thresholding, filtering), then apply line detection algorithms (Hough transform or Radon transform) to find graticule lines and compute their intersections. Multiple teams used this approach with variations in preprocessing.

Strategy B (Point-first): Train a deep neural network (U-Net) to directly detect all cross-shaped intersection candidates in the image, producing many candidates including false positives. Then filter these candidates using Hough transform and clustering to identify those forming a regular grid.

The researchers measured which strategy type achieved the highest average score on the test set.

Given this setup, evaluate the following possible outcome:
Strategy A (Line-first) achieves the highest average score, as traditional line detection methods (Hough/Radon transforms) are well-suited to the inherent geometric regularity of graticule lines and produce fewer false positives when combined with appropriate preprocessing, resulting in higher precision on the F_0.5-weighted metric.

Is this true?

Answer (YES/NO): YES